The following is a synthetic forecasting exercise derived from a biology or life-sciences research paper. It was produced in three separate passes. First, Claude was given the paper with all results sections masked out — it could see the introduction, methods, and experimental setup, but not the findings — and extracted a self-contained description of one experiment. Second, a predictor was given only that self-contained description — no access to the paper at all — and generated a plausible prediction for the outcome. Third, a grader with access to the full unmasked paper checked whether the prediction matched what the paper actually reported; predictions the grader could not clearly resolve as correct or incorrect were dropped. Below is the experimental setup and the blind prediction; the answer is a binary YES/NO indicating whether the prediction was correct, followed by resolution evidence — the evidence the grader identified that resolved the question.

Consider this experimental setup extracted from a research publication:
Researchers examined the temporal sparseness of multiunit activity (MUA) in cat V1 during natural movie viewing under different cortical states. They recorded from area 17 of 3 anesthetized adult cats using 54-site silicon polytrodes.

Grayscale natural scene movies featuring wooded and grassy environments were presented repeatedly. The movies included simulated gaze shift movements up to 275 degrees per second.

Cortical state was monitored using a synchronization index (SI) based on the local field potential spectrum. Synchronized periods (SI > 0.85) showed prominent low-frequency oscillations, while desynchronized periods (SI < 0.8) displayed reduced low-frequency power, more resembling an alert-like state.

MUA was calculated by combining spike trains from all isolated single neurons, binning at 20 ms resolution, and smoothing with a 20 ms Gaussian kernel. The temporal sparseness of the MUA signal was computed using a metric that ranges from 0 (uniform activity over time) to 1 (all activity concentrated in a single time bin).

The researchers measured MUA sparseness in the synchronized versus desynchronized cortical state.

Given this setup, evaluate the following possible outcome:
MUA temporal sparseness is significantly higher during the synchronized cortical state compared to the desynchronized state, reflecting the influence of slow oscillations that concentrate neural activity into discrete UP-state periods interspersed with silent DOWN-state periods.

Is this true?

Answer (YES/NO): YES